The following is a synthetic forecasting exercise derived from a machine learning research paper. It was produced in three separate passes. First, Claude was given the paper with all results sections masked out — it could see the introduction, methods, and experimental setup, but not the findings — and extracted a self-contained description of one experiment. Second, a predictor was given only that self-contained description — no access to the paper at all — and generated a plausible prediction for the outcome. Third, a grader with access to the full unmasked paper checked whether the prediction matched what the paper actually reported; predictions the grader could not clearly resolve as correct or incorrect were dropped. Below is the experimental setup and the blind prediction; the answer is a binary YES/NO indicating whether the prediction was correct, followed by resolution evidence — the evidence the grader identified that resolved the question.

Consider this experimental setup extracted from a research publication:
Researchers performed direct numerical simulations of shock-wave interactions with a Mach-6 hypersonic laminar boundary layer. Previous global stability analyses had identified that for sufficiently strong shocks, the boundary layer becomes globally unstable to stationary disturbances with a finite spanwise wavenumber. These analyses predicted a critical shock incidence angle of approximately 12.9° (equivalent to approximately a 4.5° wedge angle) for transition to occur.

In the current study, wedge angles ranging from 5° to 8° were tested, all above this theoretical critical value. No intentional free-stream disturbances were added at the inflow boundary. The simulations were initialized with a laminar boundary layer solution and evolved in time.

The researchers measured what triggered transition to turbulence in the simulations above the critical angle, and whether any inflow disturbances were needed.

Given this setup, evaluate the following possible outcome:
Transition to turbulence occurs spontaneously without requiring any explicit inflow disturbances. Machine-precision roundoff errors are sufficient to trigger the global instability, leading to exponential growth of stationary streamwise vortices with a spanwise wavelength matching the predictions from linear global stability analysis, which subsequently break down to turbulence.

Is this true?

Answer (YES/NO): NO